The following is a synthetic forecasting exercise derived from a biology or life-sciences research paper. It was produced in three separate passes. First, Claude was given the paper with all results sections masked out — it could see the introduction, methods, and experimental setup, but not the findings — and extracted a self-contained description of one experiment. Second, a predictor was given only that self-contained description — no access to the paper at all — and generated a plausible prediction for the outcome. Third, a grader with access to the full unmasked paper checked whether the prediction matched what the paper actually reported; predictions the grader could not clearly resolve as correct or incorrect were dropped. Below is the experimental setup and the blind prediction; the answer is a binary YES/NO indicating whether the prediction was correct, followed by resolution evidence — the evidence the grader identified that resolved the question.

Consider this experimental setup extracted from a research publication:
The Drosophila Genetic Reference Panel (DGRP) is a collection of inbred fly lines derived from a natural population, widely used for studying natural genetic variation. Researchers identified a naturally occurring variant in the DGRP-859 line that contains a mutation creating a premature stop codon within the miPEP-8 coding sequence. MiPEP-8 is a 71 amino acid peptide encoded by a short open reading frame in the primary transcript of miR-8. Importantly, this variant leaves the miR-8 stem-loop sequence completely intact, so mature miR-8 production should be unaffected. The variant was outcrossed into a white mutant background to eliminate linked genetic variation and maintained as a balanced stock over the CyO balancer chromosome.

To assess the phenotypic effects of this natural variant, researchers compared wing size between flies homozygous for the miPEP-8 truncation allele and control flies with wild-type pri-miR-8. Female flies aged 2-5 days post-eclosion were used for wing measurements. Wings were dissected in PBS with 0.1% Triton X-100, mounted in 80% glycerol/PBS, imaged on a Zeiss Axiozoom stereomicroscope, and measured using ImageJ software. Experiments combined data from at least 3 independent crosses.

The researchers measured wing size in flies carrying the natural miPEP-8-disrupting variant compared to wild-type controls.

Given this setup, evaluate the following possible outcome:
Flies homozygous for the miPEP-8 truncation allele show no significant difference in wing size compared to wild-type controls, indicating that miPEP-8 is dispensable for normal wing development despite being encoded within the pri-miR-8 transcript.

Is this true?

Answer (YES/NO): NO